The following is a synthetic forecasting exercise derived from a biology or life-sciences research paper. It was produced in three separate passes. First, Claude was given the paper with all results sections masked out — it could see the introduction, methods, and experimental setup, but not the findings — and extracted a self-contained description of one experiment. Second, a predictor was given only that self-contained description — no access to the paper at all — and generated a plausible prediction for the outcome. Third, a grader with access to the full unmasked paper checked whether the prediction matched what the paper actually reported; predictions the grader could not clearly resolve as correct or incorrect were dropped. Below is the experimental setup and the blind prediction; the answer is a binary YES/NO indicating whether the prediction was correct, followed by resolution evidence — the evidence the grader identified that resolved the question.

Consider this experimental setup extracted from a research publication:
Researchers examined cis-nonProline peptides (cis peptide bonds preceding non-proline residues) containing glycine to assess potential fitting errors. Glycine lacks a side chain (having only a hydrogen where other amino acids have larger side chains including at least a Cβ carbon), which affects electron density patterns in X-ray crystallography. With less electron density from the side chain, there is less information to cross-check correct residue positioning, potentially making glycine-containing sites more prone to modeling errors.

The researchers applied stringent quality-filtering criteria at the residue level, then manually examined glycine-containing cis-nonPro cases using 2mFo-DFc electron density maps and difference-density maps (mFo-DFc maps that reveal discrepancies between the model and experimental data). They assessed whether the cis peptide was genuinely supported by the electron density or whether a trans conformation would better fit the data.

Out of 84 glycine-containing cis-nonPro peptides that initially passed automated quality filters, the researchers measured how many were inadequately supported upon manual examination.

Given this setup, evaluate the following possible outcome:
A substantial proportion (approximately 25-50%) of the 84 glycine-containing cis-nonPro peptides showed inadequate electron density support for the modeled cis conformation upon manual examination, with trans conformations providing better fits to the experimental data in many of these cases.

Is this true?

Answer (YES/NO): NO